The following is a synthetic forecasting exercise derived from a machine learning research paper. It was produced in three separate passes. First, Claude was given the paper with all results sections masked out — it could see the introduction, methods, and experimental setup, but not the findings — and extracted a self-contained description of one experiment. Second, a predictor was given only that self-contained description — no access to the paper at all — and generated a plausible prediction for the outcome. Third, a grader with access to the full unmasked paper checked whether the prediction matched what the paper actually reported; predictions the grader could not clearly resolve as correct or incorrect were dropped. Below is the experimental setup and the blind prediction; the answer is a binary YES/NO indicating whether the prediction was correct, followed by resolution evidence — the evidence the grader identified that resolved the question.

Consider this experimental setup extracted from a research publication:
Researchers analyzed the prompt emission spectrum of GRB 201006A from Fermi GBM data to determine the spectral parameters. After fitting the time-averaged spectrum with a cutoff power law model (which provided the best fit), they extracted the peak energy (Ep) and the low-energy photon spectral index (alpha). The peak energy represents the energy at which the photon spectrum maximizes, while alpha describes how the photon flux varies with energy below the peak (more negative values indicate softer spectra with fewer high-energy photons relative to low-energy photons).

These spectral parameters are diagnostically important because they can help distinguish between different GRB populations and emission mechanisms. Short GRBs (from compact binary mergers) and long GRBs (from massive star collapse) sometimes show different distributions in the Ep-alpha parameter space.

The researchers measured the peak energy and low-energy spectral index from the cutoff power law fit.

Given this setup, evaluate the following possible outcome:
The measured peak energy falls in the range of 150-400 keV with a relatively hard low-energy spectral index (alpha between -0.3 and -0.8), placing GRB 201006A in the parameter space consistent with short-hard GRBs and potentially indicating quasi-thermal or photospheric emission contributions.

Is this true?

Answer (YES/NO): NO